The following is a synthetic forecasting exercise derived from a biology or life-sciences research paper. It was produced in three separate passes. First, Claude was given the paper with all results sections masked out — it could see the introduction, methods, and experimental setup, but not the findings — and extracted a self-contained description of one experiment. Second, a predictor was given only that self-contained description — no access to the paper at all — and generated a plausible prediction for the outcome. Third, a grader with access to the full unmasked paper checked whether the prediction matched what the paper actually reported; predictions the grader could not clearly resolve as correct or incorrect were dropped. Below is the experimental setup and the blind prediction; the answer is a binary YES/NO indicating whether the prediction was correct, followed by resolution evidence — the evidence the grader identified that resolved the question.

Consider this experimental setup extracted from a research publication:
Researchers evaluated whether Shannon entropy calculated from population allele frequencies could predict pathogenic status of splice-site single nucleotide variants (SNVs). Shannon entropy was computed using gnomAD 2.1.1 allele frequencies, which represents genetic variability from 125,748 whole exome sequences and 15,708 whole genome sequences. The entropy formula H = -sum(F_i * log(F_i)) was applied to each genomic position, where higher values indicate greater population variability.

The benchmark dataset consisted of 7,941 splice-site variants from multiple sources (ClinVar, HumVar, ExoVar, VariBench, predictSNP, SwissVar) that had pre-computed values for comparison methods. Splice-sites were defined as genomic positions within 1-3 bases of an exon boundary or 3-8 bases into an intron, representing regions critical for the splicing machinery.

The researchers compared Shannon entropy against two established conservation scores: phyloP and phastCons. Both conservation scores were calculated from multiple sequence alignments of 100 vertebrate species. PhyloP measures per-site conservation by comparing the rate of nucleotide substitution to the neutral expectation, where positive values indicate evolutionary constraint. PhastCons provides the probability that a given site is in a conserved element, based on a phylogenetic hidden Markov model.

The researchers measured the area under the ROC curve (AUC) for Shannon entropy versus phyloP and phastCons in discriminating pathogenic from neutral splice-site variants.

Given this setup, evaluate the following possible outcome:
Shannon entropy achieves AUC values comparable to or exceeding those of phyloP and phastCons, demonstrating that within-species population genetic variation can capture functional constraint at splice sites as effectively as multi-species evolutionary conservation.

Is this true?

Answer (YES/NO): YES